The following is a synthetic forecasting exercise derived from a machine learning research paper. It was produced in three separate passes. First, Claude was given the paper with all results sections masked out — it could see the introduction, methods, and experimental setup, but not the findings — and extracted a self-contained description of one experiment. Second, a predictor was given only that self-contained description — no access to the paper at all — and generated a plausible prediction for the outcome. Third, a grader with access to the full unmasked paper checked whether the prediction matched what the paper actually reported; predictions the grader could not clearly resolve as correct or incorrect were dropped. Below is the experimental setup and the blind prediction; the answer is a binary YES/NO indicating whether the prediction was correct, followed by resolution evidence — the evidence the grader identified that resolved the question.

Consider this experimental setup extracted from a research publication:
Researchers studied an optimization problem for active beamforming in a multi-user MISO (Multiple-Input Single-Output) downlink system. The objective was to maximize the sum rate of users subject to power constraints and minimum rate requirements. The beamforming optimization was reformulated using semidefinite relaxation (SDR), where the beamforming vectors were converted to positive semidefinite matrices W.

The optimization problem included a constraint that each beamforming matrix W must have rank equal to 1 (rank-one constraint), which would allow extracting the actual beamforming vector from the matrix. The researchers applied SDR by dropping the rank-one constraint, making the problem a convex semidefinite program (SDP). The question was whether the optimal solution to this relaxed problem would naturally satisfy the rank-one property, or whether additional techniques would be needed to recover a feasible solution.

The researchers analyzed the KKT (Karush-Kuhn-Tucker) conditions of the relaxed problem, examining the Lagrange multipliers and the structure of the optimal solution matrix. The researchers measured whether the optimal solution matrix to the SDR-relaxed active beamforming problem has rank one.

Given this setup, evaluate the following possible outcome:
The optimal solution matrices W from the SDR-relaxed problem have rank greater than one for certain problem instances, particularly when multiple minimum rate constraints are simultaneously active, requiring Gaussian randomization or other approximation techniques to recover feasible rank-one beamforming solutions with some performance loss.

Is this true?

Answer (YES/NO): NO